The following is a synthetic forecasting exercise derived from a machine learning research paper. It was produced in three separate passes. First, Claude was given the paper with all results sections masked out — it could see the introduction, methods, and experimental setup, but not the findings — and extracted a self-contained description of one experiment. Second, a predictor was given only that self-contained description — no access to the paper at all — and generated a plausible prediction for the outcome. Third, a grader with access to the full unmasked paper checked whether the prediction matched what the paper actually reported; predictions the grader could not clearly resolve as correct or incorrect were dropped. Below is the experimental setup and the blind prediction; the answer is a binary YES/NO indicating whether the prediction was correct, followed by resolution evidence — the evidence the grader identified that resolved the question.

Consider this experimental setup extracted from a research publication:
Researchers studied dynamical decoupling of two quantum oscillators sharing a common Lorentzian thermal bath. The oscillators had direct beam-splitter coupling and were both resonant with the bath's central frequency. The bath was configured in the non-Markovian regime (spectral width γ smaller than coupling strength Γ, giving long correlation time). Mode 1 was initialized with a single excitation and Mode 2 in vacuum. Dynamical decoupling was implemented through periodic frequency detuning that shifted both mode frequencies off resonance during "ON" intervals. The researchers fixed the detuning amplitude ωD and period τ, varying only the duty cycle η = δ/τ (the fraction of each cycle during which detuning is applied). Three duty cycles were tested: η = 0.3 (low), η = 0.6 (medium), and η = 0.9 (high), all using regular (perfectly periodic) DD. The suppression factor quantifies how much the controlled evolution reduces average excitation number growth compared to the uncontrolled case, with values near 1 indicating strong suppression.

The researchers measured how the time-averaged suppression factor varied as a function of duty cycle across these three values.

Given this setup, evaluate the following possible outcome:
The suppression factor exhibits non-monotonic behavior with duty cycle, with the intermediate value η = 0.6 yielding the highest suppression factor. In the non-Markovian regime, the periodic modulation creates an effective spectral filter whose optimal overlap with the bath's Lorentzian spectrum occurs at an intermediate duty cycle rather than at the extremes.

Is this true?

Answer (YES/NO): NO